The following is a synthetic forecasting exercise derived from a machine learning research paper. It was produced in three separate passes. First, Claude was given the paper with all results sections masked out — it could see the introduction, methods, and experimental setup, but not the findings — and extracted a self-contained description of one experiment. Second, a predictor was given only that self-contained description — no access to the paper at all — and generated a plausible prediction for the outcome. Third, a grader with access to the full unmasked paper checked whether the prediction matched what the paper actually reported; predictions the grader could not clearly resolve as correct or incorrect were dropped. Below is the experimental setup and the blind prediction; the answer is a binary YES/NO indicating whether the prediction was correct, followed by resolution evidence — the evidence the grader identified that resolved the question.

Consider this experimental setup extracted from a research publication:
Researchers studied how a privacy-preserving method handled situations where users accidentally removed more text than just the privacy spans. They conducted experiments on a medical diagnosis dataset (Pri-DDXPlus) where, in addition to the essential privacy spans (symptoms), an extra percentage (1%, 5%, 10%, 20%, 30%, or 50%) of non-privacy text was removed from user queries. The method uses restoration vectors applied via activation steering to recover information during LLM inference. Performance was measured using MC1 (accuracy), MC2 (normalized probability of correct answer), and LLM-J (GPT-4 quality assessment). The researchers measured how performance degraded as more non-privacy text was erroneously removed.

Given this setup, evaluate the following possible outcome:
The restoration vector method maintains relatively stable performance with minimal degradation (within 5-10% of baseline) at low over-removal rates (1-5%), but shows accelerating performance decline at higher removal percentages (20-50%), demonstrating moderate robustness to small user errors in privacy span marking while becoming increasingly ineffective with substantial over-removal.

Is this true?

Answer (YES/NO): NO